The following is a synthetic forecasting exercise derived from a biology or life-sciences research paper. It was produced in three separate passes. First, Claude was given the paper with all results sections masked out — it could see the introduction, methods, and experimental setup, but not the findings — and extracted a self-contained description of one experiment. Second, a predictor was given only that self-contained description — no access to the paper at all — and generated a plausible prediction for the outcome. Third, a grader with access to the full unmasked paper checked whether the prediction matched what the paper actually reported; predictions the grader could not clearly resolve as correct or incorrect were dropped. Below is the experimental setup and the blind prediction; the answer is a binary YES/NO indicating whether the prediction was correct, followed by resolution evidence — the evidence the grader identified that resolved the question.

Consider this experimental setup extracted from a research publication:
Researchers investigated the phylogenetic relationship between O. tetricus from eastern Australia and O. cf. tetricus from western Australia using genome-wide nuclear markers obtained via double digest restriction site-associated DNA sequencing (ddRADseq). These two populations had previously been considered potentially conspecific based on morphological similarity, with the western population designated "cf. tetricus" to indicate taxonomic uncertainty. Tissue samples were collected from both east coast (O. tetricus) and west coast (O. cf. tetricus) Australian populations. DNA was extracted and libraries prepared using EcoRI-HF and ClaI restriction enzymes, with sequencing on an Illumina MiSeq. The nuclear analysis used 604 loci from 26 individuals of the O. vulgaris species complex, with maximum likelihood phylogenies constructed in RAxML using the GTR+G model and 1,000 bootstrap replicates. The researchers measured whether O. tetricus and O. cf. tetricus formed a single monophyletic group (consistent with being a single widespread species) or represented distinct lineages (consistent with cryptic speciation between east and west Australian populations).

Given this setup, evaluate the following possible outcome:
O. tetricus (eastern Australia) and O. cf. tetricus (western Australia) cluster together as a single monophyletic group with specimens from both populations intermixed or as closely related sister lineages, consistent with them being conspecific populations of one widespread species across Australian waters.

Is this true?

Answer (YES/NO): NO